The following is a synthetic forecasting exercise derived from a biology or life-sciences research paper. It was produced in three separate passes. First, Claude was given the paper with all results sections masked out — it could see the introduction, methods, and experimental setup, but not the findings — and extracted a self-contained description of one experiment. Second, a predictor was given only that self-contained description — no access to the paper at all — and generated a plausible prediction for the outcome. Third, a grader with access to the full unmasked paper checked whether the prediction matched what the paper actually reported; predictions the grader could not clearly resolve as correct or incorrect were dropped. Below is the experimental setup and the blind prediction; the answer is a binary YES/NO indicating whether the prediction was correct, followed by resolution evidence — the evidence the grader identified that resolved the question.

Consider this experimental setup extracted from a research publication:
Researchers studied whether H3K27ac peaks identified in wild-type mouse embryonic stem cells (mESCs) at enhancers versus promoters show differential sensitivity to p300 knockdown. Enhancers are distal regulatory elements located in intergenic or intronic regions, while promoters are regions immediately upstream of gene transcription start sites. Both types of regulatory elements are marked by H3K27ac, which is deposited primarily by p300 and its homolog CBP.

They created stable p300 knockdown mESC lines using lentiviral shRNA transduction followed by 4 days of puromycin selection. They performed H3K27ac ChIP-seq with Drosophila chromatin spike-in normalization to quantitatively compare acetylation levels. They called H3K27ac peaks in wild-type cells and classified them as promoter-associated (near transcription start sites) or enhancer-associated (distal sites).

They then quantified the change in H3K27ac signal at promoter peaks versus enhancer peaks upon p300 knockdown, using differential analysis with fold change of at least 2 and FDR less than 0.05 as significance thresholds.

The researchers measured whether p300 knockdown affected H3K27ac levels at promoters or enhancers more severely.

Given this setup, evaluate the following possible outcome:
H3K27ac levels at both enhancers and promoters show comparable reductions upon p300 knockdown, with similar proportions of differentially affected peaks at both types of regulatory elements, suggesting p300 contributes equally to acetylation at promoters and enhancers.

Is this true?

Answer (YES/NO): NO